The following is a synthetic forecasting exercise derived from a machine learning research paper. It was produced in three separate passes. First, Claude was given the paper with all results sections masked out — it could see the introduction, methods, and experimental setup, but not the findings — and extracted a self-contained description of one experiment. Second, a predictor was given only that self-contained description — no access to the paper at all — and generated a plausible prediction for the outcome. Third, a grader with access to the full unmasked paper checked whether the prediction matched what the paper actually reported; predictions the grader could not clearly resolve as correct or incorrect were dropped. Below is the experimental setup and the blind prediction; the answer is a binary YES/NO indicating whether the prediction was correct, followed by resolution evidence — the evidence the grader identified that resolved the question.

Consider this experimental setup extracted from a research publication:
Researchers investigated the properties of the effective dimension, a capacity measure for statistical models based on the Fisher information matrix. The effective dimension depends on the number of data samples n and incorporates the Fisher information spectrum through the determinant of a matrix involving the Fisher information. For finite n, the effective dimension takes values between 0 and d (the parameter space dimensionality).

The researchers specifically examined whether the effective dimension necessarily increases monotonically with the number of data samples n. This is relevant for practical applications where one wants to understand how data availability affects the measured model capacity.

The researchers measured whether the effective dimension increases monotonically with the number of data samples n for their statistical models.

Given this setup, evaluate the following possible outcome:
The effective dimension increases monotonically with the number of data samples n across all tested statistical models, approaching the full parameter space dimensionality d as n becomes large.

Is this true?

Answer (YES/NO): NO